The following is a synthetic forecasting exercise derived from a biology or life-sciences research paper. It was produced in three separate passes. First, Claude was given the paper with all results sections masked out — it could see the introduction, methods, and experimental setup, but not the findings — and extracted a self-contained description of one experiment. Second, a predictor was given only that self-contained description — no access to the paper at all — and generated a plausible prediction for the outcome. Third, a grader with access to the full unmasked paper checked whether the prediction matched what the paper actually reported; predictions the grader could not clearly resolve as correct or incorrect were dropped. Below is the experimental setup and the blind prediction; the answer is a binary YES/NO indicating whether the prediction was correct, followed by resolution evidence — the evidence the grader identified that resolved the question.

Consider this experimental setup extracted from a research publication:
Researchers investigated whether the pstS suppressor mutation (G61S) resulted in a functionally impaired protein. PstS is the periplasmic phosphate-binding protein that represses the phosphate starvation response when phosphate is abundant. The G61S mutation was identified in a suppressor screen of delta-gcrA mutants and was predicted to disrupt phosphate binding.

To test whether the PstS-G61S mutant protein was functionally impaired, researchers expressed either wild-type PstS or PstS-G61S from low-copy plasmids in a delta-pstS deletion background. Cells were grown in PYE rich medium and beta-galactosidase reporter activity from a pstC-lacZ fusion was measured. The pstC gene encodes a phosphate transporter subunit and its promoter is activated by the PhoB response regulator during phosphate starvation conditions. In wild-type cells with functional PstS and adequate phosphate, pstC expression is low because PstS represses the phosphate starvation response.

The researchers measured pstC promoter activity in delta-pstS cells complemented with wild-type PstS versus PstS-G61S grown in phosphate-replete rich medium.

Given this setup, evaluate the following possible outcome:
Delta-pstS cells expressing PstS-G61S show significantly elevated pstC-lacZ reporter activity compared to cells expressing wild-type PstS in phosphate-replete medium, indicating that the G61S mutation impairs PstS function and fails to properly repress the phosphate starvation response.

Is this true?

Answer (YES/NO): YES